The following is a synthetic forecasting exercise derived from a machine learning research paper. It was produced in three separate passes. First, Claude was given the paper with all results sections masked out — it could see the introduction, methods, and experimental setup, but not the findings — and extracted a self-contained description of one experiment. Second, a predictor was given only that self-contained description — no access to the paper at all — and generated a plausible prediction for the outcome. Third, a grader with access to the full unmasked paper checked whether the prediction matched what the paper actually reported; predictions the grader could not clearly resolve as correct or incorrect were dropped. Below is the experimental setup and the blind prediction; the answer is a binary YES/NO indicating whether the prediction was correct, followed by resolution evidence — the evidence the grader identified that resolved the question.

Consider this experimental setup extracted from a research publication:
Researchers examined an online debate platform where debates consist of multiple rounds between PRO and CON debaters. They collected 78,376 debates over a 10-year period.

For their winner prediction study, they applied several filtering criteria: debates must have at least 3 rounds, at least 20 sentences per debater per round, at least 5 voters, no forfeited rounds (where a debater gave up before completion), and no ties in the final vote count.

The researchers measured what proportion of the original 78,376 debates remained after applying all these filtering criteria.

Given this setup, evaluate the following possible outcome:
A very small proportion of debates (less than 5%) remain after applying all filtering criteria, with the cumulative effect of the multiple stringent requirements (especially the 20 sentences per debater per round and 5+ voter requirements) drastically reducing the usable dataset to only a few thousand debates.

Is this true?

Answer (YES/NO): NO